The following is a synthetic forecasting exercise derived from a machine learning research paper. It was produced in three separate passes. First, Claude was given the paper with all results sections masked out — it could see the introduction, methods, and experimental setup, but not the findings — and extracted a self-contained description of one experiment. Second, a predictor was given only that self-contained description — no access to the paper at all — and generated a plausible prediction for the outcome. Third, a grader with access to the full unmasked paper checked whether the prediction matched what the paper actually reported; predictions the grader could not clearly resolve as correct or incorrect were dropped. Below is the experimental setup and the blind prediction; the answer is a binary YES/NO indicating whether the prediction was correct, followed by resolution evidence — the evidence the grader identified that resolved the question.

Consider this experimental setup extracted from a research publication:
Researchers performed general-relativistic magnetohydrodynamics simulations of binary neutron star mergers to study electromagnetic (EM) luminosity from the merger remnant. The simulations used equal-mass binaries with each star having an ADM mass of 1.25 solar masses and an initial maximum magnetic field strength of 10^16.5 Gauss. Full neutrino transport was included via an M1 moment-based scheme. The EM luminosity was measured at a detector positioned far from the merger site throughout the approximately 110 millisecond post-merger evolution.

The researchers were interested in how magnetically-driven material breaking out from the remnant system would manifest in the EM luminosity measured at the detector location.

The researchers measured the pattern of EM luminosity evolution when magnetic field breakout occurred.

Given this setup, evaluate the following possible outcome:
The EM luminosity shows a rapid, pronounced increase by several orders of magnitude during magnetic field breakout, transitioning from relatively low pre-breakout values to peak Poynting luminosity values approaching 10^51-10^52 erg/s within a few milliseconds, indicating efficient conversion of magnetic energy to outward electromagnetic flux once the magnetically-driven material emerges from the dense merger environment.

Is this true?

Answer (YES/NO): NO